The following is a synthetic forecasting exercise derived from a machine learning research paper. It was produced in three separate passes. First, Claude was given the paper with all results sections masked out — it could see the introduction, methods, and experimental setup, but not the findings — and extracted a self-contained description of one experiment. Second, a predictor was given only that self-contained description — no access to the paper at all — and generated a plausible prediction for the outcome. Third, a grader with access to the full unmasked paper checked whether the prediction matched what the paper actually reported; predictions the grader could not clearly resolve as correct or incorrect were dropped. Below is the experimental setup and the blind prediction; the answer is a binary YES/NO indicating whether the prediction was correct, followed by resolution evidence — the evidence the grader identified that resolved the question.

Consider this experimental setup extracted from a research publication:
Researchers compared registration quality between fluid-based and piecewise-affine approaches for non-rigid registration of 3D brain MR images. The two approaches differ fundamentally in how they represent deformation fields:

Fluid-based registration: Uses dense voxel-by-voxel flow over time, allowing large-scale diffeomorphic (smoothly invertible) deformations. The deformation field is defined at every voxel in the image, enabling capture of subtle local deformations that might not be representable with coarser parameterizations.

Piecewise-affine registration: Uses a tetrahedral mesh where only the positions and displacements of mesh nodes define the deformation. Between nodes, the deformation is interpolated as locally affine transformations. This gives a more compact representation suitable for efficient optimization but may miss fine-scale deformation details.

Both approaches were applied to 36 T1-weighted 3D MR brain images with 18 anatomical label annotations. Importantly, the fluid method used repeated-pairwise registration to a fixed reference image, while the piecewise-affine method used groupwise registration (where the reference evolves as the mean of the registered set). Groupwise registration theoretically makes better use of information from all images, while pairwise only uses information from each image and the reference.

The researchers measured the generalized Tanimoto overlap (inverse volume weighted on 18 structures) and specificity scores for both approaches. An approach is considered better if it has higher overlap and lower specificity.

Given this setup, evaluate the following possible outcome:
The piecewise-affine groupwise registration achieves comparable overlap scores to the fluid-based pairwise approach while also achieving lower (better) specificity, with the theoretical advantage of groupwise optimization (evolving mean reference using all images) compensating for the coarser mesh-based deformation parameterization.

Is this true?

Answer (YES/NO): NO